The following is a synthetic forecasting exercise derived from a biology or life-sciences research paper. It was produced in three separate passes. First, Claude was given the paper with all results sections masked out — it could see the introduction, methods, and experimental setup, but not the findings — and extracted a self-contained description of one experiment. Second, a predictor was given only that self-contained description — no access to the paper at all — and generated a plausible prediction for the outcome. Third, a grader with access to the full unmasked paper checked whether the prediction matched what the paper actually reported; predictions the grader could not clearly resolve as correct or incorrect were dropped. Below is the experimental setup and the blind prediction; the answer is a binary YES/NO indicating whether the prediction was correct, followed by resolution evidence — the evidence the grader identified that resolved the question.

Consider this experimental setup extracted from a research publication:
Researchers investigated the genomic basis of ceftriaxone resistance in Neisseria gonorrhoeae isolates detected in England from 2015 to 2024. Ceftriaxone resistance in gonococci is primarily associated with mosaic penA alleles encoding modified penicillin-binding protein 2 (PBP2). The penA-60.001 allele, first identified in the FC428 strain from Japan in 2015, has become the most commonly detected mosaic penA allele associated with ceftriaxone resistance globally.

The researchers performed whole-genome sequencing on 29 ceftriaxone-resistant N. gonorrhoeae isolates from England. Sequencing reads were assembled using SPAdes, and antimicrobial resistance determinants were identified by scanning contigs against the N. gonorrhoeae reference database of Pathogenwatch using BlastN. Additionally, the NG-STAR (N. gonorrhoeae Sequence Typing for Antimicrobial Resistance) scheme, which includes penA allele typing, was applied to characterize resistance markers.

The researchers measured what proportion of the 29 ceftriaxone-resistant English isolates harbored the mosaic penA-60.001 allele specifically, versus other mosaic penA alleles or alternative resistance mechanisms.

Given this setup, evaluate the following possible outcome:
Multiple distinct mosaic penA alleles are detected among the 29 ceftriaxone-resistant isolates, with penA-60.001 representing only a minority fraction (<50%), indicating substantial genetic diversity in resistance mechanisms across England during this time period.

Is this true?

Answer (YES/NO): NO